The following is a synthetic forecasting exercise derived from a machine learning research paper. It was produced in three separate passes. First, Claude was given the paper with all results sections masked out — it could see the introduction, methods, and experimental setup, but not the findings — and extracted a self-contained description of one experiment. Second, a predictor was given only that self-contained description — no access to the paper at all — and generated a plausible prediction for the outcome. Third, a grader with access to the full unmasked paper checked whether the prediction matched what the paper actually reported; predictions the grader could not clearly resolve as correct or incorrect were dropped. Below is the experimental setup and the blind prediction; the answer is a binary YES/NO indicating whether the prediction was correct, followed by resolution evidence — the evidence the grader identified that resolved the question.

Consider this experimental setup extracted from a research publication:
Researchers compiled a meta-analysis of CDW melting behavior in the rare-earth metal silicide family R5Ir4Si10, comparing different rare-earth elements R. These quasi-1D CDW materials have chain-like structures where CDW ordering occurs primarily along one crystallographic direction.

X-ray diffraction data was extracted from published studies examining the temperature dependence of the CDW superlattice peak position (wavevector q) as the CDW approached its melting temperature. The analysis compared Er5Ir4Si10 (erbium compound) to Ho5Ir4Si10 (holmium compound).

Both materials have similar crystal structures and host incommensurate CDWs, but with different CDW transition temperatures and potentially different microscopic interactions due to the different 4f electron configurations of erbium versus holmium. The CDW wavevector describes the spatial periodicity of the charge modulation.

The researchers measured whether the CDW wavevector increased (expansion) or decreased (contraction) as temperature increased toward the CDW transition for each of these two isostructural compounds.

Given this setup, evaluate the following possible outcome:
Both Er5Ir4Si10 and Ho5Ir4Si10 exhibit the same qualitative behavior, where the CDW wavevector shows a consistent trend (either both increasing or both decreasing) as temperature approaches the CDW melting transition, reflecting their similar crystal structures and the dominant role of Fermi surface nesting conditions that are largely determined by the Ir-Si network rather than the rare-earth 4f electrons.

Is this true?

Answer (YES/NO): NO